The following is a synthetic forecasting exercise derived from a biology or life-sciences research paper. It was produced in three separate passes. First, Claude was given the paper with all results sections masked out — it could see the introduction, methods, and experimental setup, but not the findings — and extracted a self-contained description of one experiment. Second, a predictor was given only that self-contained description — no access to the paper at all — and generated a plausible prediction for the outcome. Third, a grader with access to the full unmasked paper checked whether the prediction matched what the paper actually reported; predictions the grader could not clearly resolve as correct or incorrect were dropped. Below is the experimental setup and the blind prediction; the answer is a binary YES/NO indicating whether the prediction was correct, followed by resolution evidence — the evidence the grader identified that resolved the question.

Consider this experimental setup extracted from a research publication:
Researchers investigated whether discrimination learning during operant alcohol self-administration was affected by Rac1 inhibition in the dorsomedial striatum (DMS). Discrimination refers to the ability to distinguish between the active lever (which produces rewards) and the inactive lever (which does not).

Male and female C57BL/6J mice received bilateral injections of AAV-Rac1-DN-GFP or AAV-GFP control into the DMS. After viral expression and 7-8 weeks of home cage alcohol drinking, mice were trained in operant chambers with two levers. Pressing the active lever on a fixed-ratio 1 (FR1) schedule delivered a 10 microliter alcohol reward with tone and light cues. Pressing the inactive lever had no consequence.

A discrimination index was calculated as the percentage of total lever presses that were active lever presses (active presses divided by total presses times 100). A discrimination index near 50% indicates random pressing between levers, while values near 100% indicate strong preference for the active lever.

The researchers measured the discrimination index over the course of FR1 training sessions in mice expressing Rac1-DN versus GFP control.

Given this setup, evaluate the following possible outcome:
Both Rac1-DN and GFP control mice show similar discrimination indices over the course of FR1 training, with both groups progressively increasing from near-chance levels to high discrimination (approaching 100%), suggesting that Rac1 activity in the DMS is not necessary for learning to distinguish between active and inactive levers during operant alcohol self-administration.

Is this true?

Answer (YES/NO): NO